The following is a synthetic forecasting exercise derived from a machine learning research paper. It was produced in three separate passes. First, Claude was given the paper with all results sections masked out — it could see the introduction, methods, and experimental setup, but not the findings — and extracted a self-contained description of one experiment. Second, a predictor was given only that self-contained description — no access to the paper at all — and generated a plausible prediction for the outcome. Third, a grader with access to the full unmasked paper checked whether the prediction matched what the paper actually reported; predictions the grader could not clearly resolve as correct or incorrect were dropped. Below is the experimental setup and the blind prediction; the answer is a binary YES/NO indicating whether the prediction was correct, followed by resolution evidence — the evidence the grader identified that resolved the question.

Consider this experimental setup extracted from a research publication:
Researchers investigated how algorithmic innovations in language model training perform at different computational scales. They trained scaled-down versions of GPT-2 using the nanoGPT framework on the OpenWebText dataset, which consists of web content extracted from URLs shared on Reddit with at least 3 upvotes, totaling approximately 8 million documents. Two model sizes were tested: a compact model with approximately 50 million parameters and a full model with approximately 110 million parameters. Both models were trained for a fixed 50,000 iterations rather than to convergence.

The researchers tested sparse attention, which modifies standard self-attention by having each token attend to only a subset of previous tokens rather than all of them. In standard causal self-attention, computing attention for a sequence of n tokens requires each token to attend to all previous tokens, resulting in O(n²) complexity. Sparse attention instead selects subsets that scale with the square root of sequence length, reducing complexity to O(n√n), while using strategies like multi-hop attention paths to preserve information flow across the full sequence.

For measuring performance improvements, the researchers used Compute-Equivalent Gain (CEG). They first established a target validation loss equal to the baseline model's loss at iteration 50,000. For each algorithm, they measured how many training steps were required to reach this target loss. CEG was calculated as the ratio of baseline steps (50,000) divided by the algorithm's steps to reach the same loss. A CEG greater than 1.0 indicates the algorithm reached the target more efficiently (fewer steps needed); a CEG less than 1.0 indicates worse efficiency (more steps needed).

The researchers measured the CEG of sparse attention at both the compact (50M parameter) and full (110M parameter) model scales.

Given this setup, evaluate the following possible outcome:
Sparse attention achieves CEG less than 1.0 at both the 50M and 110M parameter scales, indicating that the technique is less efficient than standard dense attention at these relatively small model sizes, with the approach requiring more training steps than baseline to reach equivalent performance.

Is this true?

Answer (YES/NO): YES